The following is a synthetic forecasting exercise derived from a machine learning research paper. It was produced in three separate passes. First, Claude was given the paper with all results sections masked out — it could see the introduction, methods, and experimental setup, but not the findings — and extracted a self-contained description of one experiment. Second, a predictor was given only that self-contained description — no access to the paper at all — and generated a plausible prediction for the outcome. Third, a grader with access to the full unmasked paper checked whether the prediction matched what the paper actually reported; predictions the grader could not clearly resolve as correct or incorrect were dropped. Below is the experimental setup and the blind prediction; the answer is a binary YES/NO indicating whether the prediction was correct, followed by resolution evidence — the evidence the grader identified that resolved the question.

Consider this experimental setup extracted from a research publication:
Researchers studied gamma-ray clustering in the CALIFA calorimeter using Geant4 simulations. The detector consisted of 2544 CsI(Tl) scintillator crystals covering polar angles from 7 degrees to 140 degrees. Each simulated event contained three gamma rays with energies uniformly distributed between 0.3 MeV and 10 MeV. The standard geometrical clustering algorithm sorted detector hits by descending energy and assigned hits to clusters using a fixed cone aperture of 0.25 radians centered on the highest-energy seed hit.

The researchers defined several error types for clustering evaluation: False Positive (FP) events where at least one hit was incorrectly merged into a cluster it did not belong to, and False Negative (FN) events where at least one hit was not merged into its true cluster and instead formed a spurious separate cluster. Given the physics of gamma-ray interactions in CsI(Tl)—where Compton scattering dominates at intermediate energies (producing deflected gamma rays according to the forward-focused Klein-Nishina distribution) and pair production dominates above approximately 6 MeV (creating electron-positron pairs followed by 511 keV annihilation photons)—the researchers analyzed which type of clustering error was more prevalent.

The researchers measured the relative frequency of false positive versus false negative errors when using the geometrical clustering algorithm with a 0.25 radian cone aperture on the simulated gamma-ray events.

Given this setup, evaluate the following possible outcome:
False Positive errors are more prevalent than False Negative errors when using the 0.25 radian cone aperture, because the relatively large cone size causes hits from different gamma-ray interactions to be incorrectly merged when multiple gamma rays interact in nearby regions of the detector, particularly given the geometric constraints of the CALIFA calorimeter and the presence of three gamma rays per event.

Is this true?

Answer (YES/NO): NO